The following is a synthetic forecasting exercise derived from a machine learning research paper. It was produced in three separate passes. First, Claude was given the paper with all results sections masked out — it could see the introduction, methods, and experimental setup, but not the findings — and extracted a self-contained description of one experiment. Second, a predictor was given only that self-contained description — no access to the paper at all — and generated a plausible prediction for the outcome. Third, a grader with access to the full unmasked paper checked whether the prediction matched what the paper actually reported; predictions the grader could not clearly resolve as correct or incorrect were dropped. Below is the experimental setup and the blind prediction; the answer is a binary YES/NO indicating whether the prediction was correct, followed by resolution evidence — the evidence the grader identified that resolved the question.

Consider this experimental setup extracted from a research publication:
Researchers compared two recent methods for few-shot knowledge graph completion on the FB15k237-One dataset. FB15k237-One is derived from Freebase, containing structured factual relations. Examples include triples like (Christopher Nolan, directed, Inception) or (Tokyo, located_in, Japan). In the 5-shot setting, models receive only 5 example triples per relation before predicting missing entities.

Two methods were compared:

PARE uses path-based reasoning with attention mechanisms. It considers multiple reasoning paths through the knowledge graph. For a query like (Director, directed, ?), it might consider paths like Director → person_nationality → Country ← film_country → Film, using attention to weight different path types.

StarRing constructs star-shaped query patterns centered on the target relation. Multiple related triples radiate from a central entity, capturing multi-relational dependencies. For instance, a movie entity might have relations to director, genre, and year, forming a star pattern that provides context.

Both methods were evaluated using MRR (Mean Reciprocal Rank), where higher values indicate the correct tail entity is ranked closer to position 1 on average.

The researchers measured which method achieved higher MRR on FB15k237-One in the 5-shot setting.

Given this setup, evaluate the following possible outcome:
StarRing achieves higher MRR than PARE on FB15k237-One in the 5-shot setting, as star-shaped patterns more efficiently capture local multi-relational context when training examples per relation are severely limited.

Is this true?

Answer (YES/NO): NO